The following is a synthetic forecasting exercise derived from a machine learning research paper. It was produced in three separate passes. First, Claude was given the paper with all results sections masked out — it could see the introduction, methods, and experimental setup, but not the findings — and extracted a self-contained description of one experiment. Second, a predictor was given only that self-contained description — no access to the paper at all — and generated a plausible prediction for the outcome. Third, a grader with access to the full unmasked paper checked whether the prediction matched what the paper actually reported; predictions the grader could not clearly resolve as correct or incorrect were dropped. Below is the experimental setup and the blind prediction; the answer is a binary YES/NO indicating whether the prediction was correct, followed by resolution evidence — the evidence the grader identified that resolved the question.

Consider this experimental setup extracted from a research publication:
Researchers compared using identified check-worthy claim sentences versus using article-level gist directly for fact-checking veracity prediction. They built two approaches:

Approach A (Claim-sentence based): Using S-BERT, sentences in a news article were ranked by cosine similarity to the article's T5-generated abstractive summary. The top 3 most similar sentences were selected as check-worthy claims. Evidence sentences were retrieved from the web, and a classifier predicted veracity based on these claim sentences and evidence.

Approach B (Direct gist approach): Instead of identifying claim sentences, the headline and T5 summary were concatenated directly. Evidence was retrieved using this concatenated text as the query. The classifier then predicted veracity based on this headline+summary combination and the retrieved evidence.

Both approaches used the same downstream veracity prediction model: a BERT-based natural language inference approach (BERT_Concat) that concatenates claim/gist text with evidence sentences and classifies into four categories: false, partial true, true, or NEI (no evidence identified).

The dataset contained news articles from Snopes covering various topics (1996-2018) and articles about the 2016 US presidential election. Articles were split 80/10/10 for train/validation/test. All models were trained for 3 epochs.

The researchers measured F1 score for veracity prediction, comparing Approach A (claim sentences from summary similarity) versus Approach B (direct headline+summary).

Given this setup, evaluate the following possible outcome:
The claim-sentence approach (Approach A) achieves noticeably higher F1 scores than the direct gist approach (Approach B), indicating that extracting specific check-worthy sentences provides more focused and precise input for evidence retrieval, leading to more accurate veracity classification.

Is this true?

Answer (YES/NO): YES